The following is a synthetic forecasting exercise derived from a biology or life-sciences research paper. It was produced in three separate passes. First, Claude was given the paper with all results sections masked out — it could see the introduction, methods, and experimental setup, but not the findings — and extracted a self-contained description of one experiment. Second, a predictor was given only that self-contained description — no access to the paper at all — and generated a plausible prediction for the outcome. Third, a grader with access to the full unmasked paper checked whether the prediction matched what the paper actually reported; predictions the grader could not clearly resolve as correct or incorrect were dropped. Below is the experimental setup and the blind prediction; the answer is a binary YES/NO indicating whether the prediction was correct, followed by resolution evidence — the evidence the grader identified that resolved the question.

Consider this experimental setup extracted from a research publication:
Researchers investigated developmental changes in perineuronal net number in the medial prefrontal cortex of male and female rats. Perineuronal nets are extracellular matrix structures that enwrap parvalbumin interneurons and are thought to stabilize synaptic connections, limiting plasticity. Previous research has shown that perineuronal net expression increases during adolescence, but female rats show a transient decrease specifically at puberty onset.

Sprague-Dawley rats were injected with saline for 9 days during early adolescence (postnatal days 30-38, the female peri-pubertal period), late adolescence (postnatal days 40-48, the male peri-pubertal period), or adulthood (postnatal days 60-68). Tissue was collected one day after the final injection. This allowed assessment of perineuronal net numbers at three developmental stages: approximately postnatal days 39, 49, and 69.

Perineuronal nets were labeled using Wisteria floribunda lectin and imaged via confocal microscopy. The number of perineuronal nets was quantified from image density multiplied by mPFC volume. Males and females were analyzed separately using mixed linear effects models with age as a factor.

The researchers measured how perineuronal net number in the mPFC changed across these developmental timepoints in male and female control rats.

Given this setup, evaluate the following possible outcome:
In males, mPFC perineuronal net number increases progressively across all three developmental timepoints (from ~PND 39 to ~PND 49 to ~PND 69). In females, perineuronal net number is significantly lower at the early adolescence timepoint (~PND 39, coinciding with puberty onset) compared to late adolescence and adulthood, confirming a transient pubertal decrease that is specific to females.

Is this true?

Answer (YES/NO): NO